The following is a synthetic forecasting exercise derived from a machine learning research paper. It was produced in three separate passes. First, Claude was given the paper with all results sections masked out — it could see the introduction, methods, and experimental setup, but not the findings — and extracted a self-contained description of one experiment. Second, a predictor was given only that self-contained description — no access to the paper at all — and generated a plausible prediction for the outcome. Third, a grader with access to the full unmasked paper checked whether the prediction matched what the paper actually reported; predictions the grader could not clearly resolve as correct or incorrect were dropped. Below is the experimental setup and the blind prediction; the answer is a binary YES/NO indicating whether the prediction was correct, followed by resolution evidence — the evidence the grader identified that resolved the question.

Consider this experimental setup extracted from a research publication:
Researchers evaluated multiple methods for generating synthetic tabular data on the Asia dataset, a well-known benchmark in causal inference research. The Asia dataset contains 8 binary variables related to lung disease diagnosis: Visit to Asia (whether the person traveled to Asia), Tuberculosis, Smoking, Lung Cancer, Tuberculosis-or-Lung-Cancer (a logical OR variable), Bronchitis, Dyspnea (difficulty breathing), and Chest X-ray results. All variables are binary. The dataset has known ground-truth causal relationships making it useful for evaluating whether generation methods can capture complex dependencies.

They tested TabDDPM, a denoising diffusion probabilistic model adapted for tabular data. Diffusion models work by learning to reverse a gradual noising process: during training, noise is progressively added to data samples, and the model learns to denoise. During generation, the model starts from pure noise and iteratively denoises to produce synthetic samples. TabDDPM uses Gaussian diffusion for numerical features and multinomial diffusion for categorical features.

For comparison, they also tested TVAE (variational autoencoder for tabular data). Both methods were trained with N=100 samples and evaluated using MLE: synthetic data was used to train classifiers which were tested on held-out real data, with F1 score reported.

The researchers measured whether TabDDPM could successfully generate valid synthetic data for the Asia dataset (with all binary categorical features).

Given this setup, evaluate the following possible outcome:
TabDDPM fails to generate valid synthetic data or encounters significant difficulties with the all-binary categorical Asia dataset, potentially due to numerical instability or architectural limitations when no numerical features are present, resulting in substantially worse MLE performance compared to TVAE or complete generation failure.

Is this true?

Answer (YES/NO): YES